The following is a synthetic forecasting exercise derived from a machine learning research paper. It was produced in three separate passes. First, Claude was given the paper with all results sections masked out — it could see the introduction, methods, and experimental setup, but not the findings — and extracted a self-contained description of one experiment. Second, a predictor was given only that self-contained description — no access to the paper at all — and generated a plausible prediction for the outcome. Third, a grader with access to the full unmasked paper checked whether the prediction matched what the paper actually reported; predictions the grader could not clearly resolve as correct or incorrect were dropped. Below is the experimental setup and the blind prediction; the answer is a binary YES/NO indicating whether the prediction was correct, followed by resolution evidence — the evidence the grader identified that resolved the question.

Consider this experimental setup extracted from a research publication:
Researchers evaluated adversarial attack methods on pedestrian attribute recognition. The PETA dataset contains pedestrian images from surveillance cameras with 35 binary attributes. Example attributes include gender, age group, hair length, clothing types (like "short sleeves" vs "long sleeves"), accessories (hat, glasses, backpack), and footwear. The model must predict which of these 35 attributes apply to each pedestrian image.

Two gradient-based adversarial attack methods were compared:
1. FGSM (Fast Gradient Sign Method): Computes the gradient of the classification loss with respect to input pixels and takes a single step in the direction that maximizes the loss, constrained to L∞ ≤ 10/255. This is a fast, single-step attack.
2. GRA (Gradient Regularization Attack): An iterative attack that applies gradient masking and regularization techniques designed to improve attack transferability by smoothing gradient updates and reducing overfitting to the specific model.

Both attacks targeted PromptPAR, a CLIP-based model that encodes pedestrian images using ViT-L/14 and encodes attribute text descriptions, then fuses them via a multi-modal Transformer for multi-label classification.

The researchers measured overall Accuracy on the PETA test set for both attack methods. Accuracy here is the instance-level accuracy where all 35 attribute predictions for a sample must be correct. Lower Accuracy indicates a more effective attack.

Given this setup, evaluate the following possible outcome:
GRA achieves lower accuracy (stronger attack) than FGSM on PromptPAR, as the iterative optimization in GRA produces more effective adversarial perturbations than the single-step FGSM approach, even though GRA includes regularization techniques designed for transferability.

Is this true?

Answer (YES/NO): YES